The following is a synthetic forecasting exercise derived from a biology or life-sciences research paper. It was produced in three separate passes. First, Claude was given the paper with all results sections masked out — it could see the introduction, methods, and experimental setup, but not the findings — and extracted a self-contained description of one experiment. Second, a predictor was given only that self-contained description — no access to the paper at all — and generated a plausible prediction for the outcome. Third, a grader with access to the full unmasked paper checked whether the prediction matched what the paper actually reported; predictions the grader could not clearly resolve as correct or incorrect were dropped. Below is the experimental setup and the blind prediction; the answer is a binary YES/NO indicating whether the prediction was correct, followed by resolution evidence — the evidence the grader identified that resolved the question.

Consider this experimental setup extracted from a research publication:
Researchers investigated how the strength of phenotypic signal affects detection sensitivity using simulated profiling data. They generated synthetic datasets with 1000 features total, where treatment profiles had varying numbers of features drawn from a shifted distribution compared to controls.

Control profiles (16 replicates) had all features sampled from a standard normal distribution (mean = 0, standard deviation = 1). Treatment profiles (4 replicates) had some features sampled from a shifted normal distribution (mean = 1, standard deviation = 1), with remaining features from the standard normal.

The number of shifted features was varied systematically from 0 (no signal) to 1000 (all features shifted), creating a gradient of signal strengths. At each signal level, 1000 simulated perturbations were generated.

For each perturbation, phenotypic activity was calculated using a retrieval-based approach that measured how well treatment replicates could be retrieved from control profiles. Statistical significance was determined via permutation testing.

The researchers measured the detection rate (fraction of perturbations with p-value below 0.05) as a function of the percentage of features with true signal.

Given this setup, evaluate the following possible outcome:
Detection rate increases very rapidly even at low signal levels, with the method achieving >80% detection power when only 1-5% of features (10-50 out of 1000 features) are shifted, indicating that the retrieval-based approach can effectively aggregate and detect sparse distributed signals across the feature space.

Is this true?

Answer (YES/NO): NO